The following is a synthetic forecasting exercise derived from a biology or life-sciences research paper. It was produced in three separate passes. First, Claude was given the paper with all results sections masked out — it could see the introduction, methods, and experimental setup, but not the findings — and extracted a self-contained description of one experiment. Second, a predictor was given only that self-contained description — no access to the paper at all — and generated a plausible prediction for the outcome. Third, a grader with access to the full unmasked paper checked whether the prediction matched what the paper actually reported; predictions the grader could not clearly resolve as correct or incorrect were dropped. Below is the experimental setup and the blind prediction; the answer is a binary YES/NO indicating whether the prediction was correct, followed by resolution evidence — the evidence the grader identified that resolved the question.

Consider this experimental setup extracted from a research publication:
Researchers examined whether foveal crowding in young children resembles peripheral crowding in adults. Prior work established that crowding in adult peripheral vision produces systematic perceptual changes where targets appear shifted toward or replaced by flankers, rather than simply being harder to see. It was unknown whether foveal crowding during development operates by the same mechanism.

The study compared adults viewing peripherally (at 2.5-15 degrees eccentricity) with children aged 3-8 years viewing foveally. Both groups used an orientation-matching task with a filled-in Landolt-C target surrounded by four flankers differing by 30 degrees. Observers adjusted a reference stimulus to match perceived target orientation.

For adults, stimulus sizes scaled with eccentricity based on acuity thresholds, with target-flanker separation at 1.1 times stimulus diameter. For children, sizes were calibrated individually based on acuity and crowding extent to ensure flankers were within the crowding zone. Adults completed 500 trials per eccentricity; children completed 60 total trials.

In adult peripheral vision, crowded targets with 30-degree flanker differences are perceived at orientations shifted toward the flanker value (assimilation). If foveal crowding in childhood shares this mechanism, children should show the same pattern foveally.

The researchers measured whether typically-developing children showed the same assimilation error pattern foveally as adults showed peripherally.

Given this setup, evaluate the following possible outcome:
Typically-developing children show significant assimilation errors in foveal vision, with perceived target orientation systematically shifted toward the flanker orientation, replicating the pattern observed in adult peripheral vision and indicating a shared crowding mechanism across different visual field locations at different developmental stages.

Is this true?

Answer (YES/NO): YES